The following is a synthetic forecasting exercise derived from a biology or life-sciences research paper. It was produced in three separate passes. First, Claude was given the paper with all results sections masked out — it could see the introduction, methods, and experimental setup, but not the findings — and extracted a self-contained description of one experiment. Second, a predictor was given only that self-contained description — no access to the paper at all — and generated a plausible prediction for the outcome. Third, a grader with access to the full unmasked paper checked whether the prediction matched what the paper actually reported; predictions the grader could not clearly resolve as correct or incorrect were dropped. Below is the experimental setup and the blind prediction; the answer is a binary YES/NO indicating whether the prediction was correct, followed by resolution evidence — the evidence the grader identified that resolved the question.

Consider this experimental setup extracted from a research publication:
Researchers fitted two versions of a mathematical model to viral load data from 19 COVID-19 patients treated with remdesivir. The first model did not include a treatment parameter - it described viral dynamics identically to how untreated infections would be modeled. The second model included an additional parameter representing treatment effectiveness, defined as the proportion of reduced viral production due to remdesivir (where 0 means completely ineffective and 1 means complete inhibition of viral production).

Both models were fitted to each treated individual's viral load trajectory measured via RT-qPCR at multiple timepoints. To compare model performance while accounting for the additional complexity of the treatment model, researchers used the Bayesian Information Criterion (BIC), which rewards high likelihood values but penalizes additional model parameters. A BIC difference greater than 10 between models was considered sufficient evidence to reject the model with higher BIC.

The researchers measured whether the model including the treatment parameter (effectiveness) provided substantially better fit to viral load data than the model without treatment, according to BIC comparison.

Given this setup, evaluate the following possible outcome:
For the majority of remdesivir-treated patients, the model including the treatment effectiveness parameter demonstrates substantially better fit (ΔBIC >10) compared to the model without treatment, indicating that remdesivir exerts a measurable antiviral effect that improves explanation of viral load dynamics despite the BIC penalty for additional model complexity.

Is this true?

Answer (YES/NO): NO